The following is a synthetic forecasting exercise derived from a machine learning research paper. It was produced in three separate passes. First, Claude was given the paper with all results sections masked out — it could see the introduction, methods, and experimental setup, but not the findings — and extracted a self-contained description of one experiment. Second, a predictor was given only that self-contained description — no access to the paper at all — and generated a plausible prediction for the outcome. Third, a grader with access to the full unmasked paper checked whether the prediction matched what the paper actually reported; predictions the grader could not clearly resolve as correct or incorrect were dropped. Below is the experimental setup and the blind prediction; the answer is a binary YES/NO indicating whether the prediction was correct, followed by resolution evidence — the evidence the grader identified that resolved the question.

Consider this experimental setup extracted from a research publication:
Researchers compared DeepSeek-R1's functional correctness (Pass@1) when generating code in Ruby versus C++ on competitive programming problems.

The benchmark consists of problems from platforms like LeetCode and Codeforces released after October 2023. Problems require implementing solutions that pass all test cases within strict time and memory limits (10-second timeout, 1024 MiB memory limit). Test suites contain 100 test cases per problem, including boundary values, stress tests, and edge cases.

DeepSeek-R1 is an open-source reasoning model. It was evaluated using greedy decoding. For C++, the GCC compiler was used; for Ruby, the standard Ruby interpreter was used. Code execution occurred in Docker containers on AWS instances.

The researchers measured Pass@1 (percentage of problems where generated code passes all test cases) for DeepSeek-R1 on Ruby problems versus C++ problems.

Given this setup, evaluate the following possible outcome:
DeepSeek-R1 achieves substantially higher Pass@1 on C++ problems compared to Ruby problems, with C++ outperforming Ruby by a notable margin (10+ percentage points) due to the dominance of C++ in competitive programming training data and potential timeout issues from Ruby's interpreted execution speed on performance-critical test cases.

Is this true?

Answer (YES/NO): NO